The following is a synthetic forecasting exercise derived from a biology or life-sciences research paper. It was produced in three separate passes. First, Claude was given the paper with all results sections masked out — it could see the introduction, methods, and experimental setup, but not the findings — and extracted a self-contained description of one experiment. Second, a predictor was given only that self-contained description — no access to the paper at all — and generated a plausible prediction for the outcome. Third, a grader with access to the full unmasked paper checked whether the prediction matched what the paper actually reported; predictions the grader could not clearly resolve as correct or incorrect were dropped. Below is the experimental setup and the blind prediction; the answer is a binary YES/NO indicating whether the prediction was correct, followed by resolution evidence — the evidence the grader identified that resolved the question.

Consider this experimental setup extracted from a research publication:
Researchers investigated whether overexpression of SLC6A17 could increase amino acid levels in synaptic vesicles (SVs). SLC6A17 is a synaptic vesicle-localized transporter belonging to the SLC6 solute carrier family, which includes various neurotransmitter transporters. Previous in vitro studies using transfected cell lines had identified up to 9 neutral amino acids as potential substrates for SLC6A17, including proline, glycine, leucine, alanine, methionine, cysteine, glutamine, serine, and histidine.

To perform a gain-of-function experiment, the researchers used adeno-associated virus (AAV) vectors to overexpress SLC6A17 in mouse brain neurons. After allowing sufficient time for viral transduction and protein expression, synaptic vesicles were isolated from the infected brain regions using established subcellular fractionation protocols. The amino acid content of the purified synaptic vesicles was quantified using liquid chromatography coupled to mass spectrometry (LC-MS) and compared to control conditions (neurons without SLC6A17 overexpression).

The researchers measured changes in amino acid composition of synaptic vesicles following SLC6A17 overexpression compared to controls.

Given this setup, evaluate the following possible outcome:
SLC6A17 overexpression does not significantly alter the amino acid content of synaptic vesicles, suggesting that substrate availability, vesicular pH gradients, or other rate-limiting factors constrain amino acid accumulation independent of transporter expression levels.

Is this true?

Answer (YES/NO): NO